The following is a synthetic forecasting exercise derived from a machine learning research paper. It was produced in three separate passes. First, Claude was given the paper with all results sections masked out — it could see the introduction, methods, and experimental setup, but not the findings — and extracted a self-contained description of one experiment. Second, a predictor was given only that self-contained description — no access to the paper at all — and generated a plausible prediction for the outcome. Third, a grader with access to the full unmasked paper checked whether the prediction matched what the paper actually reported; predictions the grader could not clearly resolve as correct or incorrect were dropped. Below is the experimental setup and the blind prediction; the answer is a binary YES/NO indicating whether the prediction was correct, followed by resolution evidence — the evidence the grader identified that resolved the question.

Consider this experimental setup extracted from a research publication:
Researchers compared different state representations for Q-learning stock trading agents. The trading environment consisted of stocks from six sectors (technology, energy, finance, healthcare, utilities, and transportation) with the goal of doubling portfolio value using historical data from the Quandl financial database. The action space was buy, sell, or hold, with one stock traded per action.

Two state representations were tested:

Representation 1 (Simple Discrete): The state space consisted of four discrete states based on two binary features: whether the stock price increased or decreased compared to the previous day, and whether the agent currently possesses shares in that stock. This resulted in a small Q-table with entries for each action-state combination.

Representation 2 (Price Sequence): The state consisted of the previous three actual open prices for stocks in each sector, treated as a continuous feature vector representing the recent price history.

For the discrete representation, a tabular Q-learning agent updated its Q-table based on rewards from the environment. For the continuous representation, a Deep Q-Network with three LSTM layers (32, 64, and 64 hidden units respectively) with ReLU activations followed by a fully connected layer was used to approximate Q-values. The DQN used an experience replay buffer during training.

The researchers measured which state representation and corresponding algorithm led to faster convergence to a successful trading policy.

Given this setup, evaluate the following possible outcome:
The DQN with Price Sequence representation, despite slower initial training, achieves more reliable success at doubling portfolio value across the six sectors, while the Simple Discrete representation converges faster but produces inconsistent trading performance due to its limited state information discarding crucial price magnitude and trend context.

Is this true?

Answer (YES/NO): NO